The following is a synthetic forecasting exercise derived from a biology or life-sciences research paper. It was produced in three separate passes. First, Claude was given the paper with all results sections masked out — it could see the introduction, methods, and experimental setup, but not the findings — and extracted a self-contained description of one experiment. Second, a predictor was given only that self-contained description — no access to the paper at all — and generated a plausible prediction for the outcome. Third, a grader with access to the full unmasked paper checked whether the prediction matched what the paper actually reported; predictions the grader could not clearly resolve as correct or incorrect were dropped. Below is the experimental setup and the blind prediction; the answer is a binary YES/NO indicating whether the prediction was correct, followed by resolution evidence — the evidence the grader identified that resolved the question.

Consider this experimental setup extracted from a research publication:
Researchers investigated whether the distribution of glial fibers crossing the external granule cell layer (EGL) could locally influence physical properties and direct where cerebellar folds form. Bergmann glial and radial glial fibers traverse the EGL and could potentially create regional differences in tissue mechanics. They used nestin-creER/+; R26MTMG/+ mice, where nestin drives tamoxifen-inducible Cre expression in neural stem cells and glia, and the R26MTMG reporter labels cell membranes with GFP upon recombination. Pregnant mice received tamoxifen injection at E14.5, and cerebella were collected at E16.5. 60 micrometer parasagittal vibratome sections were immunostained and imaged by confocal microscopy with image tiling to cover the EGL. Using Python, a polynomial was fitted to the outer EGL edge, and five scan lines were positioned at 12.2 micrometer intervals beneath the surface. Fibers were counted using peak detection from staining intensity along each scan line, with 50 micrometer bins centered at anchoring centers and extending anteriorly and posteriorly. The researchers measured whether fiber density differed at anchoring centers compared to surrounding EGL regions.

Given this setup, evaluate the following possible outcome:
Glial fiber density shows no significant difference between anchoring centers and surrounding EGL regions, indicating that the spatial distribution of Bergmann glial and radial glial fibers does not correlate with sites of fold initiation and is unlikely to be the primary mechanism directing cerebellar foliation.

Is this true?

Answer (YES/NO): YES